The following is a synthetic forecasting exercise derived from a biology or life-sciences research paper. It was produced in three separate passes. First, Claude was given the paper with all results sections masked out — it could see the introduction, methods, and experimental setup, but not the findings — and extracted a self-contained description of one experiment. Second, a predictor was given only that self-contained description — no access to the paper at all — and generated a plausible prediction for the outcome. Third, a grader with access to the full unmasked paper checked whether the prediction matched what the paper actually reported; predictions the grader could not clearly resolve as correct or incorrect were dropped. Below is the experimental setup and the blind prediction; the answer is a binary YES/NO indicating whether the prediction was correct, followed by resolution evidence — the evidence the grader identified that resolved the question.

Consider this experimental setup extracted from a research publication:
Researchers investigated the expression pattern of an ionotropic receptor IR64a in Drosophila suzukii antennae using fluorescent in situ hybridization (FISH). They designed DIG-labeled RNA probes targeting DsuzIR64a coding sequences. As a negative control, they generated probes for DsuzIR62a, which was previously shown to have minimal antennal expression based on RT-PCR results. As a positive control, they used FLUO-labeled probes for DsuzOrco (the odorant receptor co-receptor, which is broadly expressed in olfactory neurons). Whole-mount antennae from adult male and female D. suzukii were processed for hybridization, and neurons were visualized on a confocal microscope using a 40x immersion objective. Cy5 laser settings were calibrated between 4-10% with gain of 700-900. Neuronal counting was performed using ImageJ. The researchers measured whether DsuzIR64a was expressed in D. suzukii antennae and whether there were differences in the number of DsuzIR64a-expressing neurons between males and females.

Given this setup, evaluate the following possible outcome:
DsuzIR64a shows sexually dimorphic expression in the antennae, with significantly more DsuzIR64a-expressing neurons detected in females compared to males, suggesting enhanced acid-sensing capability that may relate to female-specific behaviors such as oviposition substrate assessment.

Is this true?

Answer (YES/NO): NO